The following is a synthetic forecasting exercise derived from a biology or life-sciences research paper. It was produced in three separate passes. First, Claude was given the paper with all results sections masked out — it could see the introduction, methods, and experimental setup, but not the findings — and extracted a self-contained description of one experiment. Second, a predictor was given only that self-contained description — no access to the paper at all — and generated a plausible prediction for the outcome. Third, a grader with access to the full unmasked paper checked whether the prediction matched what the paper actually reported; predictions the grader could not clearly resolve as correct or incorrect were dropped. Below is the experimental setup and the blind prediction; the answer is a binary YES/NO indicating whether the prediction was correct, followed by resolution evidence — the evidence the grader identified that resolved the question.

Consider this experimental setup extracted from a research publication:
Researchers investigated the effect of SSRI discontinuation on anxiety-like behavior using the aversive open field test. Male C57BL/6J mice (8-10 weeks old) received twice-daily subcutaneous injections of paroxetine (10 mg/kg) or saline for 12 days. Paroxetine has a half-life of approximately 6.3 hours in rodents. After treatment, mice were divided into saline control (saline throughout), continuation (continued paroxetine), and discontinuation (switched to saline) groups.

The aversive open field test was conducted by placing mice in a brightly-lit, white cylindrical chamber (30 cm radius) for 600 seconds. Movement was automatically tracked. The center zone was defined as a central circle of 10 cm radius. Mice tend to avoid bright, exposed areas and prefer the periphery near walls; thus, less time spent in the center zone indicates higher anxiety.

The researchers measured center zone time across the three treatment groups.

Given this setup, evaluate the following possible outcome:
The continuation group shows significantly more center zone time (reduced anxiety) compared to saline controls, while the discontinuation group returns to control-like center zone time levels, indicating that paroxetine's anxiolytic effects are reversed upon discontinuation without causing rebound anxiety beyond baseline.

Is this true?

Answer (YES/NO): NO